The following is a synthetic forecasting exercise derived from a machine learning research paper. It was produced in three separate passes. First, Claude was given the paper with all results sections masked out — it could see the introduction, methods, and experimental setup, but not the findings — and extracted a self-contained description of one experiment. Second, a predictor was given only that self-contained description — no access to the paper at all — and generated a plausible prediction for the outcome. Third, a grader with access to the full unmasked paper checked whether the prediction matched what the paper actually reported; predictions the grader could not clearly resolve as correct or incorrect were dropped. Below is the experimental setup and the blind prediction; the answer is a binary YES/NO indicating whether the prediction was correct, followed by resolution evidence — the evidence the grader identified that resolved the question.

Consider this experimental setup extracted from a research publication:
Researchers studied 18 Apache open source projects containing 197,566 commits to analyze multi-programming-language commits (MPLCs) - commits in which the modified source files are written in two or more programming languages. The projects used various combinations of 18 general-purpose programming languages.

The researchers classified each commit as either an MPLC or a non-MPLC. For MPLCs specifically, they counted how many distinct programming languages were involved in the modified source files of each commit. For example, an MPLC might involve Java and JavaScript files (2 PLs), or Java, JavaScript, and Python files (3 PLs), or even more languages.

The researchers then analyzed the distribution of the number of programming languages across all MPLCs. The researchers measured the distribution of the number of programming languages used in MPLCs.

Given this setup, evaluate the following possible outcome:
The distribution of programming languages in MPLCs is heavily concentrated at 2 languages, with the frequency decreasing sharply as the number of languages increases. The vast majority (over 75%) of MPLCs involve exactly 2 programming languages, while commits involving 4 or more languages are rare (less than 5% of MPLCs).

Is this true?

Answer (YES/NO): YES